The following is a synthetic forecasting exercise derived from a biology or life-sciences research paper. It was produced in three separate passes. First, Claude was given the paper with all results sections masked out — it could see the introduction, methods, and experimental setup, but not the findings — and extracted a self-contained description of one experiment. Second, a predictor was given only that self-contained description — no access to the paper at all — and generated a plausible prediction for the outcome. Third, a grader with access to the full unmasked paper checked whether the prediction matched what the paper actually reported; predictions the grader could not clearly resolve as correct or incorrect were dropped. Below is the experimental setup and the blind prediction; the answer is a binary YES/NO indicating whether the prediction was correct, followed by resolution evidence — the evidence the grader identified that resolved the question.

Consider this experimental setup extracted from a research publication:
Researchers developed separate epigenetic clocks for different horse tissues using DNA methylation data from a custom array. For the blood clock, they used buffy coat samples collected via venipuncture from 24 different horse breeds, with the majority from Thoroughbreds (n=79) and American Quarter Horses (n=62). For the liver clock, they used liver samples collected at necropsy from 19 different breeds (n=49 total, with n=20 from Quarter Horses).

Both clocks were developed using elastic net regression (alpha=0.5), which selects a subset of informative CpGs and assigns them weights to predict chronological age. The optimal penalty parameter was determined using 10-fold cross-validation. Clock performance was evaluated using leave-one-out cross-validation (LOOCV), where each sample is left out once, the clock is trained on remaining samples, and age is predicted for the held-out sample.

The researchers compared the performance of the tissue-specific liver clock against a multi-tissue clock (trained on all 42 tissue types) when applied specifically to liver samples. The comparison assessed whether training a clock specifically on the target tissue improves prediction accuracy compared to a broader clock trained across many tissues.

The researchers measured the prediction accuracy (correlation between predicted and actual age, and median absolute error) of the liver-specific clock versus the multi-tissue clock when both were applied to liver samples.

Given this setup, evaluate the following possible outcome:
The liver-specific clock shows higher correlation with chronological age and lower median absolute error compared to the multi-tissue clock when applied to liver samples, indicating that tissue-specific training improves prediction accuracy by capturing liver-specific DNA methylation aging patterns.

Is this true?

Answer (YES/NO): NO